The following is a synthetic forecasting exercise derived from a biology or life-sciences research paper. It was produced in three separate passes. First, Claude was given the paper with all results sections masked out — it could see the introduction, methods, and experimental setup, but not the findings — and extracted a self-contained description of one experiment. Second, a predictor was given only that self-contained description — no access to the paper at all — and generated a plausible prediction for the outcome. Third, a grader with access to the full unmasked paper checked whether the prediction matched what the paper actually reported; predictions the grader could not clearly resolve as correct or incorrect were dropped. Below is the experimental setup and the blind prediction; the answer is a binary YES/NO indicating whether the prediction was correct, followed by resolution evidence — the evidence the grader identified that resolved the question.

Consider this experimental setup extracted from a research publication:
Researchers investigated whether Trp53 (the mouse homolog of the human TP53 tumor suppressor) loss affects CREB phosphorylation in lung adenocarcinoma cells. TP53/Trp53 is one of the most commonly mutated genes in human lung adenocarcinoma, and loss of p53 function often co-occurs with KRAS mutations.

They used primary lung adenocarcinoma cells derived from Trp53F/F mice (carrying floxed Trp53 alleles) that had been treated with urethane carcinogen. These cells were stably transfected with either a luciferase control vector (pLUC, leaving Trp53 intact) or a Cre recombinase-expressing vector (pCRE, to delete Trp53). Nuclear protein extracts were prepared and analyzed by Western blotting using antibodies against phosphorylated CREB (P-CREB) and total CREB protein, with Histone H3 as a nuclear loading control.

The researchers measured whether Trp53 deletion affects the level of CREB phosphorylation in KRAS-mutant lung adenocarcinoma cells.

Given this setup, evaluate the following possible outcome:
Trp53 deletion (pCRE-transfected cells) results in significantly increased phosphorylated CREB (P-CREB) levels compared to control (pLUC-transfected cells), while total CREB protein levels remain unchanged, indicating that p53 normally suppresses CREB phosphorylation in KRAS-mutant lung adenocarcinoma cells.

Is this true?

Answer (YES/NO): NO